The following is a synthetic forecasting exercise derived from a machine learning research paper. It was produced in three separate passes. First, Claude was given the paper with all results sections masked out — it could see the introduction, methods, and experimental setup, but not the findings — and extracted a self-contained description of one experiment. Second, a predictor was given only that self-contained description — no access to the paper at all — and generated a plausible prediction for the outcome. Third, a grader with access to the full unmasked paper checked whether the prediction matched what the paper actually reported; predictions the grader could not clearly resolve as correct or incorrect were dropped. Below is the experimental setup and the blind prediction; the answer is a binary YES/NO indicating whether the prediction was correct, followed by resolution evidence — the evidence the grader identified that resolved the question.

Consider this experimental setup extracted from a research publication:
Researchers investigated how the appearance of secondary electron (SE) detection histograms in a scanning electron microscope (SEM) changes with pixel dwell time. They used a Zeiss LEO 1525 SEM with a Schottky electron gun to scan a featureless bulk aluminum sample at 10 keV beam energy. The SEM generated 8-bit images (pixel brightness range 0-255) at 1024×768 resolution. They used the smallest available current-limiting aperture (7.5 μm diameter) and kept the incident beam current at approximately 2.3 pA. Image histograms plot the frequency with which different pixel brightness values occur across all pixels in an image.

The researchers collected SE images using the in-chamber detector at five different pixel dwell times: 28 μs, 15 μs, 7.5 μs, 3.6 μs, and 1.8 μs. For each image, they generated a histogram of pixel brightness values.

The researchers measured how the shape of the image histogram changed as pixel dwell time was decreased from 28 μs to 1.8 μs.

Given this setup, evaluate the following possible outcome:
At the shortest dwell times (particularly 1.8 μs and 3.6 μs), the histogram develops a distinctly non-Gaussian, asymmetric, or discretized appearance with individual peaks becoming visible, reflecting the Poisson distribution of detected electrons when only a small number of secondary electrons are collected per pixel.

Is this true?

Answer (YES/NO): YES